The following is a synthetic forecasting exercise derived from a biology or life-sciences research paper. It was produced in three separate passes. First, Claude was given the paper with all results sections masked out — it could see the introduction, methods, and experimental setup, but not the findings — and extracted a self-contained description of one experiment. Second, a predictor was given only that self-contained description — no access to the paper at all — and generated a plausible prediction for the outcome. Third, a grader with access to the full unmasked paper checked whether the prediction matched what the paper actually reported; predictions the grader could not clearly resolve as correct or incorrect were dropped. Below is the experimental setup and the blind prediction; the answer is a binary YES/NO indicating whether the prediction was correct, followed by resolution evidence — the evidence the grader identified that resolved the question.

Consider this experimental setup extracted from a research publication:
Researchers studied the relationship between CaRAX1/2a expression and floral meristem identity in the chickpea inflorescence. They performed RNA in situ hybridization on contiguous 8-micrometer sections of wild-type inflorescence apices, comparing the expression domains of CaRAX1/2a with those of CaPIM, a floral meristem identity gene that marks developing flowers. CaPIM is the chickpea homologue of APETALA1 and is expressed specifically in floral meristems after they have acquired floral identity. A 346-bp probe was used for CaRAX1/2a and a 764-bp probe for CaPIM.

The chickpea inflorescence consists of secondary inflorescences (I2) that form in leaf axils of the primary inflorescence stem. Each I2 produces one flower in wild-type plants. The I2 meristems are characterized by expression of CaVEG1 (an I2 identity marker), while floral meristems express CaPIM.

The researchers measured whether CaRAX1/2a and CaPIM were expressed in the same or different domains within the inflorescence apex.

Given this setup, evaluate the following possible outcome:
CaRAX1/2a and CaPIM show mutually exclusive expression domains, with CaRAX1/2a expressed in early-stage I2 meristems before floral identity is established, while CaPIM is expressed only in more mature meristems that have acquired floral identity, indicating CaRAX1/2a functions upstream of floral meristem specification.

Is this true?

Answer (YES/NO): NO